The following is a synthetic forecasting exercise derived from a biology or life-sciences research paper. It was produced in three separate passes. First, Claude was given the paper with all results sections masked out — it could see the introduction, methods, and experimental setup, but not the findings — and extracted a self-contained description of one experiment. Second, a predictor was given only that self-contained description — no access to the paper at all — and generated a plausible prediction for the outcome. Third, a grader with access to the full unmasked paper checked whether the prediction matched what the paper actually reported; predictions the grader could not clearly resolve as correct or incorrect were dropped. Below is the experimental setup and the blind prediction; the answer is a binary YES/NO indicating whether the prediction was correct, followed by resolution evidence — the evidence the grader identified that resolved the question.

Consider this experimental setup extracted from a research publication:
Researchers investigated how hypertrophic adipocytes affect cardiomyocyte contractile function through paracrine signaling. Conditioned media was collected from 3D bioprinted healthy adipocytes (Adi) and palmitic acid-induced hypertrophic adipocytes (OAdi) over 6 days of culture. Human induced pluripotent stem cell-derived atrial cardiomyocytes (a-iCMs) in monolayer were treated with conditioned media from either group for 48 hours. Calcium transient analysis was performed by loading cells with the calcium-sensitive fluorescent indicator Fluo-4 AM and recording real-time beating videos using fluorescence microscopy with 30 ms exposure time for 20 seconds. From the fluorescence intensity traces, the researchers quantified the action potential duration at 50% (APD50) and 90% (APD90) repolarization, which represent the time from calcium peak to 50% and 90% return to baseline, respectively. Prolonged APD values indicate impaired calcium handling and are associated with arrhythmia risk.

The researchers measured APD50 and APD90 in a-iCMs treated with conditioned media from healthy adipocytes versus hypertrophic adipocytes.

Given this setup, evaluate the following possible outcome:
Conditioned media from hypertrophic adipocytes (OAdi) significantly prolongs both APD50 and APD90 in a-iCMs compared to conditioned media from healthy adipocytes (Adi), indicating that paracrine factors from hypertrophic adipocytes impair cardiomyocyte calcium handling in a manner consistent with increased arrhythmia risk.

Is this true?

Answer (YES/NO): NO